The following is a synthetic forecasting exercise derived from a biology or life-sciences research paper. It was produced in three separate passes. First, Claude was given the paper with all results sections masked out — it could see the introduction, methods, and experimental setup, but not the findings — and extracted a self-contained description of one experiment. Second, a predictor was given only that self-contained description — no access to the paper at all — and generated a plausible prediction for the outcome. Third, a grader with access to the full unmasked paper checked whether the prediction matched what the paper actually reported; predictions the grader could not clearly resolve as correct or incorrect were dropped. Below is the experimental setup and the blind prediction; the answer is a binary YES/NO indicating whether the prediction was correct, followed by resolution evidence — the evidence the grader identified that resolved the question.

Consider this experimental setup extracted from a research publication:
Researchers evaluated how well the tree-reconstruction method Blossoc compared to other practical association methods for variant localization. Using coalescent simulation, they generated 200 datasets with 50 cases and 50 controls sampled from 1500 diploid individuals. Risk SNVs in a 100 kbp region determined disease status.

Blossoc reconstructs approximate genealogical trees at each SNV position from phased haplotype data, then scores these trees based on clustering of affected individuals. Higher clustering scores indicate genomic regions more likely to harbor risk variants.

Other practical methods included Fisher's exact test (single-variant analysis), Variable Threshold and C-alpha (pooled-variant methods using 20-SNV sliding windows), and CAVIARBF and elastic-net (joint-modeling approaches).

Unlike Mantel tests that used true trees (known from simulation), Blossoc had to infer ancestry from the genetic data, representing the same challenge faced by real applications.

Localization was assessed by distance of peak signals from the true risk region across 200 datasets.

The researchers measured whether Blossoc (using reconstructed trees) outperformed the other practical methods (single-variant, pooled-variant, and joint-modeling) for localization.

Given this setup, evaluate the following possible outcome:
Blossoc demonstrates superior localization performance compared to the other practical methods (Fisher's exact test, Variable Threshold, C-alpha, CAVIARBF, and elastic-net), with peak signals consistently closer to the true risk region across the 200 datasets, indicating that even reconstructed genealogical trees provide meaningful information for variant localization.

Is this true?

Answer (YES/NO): NO